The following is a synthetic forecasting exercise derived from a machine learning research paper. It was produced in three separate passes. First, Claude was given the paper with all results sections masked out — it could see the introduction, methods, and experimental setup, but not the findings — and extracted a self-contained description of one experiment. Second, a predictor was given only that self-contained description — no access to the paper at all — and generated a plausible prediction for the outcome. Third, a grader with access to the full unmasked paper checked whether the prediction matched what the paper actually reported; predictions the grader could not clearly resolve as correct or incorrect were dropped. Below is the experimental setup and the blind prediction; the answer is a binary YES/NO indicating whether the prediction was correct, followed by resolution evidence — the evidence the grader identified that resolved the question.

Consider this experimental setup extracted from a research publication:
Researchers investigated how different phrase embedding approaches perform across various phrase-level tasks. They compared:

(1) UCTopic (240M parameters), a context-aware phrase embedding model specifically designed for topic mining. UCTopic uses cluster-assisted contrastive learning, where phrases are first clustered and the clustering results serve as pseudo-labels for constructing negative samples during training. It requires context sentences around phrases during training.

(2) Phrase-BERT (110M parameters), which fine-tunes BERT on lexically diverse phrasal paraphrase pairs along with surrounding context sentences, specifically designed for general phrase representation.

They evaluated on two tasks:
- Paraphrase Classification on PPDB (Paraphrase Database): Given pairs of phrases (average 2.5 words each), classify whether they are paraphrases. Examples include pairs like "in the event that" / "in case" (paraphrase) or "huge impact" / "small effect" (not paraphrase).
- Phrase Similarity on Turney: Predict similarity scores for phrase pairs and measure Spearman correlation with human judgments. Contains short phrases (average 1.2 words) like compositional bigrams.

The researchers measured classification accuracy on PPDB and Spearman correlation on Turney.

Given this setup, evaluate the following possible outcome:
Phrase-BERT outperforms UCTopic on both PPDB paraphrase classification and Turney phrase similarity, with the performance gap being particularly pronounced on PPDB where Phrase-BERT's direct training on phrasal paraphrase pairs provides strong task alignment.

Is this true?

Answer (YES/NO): NO